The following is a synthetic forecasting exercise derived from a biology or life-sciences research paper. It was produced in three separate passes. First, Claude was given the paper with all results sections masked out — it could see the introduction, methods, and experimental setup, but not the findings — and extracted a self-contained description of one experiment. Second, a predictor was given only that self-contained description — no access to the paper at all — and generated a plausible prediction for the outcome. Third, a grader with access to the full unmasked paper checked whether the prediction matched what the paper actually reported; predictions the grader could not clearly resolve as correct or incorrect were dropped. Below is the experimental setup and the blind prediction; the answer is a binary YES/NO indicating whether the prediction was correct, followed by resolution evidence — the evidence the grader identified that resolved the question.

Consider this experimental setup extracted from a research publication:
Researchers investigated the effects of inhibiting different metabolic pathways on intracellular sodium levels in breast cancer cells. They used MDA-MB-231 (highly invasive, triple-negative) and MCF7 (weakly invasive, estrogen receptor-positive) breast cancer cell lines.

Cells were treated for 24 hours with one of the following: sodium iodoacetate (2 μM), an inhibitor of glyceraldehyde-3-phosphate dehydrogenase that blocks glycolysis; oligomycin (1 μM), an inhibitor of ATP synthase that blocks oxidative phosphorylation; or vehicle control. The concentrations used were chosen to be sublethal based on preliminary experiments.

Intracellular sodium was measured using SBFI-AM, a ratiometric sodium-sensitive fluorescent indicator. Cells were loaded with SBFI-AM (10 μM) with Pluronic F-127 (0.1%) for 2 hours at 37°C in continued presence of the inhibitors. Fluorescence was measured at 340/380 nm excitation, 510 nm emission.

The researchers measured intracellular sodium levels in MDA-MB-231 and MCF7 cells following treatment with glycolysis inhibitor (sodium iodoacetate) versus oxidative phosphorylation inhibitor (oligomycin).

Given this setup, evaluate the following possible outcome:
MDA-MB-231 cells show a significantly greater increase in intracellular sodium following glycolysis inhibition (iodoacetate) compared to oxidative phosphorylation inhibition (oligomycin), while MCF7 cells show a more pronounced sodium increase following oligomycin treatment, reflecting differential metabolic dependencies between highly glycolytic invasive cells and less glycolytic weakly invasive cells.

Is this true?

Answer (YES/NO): NO